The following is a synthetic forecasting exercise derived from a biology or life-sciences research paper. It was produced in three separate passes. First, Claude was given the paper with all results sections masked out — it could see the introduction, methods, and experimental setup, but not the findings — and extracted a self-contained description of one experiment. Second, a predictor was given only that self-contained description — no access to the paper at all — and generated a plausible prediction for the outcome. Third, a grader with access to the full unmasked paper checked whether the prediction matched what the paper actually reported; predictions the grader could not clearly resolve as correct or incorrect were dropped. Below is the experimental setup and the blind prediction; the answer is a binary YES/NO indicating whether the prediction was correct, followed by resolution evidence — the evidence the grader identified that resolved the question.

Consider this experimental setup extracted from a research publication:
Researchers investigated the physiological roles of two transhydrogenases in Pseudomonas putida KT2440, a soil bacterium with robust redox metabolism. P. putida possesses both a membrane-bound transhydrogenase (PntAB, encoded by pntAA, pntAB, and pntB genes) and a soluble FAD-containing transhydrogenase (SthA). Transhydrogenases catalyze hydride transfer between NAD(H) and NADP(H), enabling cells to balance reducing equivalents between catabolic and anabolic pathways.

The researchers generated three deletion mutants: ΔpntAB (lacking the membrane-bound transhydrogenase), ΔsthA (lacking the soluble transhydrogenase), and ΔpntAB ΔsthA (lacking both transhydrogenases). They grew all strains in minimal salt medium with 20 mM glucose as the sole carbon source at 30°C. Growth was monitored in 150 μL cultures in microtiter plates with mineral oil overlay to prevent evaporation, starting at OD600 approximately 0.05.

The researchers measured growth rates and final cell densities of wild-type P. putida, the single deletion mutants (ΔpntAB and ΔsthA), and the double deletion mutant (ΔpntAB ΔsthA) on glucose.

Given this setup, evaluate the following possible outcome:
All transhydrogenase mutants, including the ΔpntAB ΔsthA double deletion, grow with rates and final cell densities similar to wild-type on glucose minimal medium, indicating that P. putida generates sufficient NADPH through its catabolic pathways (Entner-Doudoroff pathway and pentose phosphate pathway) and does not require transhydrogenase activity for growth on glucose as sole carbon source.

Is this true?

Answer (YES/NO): NO